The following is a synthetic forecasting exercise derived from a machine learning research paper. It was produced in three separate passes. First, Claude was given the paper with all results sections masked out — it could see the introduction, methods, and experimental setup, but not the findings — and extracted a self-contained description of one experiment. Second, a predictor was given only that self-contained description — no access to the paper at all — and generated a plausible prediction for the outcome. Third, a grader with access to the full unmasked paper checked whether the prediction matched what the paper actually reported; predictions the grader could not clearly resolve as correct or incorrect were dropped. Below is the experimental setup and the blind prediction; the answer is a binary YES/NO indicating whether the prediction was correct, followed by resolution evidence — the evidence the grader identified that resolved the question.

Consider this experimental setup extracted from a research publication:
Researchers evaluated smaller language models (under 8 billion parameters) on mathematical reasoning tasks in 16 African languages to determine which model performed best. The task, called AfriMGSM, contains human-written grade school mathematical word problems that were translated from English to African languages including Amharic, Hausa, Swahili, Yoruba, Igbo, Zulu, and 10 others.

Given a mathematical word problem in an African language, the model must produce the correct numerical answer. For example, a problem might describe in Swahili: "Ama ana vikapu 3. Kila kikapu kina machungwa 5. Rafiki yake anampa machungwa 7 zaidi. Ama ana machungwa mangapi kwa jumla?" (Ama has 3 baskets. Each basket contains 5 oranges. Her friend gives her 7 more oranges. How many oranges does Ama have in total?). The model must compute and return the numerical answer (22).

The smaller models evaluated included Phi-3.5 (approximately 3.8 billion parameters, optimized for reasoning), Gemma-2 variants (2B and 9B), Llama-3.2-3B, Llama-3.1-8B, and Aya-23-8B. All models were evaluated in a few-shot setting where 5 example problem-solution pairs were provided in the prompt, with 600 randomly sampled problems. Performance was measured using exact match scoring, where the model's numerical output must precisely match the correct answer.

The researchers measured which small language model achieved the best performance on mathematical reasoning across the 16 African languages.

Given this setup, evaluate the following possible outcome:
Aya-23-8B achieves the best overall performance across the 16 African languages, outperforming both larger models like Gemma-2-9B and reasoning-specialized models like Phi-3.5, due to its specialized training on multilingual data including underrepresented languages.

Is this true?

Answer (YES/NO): NO